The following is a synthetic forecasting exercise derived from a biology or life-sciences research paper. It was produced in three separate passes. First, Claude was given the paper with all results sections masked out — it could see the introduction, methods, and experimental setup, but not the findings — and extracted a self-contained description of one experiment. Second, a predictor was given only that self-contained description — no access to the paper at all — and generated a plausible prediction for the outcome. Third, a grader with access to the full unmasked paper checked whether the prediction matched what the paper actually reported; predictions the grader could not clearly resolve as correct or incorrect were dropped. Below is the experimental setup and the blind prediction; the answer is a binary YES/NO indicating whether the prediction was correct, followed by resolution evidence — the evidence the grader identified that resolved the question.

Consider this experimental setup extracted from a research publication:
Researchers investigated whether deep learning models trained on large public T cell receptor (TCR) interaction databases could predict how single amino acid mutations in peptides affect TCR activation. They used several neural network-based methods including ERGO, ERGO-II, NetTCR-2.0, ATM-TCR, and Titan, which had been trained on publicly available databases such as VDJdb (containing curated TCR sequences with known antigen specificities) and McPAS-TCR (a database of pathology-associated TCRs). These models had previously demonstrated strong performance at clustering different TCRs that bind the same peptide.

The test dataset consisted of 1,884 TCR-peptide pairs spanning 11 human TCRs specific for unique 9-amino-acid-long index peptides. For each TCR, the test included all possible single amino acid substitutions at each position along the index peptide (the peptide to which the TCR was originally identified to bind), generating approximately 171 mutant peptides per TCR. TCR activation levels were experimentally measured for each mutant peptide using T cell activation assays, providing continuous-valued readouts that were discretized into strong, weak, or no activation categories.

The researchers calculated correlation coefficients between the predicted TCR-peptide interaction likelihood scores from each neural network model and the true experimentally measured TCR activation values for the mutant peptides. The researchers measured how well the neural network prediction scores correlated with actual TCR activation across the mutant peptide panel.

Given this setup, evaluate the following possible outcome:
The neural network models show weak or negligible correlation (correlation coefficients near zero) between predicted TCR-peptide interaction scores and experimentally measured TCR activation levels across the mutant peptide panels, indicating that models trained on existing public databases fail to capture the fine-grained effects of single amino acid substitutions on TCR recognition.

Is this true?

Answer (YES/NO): YES